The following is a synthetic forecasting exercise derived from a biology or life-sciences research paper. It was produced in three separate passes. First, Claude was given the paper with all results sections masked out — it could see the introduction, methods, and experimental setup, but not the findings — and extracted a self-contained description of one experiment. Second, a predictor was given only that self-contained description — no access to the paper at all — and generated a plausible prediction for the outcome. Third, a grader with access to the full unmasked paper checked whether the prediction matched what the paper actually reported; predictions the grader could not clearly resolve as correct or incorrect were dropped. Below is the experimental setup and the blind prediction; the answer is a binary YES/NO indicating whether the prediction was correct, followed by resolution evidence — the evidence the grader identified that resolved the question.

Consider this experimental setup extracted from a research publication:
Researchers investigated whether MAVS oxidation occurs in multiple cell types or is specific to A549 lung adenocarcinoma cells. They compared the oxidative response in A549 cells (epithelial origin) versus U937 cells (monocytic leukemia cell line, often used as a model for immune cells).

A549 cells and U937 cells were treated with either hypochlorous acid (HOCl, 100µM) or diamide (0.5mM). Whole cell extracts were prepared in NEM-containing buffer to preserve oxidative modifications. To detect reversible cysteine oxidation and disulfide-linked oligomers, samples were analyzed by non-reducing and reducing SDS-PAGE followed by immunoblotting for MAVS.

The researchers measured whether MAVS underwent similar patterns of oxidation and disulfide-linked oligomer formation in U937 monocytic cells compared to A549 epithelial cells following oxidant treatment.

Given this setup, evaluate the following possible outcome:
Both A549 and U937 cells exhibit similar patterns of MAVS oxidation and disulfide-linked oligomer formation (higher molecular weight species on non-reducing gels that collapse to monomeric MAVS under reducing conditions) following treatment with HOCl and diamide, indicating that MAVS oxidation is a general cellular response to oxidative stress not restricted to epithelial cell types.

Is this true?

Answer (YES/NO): YES